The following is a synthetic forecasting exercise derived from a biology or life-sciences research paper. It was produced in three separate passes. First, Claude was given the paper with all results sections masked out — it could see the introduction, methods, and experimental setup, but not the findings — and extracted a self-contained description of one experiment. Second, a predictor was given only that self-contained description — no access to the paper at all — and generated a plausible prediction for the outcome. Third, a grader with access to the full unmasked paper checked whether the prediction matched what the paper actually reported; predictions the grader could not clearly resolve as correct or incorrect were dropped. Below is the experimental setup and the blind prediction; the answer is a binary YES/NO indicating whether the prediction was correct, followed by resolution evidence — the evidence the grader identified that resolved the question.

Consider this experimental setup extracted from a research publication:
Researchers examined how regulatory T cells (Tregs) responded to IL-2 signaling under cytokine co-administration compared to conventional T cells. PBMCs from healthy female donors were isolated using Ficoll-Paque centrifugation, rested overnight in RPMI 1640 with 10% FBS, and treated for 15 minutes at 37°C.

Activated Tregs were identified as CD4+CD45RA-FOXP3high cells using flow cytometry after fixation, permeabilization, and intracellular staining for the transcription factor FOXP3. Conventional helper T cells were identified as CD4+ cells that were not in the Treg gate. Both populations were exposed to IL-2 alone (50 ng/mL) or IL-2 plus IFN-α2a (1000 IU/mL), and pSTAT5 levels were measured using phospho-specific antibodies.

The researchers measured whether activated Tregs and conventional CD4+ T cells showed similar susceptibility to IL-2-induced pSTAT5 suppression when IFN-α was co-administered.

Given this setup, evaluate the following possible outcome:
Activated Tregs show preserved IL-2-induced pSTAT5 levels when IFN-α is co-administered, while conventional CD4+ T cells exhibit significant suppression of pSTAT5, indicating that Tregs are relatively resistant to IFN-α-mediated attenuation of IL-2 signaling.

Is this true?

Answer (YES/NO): NO